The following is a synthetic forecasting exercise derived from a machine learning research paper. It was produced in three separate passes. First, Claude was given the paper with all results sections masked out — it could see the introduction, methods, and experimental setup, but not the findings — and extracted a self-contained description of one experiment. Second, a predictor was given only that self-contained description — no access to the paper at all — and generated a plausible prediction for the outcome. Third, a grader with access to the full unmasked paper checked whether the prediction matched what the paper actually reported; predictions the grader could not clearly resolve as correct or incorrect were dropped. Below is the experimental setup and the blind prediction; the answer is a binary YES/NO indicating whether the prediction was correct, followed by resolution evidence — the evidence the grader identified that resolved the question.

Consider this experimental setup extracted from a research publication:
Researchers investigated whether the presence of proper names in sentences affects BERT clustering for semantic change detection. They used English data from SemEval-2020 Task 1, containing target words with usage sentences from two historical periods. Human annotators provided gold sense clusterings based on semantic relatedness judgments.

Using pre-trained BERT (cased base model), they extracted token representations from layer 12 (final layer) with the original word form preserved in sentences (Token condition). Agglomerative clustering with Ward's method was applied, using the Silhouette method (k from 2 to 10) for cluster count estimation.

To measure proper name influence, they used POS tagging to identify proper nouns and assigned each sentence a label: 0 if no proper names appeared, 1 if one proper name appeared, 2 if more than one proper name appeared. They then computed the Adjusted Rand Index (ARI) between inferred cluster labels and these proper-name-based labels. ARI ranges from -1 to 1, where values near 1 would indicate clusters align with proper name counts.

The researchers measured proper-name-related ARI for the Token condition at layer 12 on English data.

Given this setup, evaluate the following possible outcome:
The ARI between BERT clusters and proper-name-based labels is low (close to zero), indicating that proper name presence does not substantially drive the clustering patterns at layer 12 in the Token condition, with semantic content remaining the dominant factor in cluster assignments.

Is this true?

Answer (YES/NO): NO